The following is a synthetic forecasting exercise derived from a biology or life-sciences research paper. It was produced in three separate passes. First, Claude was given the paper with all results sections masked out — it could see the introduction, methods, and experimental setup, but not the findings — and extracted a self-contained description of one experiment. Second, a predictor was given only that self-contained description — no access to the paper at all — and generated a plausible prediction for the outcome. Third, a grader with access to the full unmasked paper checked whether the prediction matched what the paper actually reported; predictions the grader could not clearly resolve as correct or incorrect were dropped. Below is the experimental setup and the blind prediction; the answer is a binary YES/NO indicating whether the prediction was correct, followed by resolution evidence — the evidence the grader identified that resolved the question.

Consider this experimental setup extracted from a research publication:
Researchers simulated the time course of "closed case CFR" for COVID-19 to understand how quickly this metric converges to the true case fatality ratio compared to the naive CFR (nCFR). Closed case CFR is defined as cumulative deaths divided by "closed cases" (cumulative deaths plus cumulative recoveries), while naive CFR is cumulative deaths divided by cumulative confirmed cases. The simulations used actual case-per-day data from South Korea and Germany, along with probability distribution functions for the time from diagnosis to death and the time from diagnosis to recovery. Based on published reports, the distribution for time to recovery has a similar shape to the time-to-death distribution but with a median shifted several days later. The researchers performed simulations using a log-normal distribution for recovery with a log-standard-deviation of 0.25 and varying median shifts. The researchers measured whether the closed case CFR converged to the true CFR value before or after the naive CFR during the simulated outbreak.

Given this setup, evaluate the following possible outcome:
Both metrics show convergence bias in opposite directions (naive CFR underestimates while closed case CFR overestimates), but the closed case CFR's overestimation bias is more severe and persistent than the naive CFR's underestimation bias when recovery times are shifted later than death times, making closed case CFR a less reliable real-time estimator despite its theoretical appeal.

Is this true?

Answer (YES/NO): NO